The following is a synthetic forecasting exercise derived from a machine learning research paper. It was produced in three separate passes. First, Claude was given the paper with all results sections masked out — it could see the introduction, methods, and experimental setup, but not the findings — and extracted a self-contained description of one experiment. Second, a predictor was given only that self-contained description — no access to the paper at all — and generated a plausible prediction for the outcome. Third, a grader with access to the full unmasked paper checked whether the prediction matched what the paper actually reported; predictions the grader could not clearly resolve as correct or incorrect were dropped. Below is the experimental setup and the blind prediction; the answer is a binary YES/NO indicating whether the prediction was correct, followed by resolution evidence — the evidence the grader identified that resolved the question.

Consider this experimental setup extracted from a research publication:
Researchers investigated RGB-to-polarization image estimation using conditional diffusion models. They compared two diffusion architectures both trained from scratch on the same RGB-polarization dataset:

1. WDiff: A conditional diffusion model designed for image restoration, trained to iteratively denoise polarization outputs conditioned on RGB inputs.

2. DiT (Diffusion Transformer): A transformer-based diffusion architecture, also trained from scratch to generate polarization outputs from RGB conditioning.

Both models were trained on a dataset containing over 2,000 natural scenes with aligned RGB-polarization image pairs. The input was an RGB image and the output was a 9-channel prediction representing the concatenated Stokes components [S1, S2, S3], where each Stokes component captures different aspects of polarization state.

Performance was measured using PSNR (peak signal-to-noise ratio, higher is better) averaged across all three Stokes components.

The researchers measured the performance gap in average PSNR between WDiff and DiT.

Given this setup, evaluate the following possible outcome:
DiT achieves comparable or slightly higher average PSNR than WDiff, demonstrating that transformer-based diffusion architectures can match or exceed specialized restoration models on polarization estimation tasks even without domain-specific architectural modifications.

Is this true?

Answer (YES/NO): NO